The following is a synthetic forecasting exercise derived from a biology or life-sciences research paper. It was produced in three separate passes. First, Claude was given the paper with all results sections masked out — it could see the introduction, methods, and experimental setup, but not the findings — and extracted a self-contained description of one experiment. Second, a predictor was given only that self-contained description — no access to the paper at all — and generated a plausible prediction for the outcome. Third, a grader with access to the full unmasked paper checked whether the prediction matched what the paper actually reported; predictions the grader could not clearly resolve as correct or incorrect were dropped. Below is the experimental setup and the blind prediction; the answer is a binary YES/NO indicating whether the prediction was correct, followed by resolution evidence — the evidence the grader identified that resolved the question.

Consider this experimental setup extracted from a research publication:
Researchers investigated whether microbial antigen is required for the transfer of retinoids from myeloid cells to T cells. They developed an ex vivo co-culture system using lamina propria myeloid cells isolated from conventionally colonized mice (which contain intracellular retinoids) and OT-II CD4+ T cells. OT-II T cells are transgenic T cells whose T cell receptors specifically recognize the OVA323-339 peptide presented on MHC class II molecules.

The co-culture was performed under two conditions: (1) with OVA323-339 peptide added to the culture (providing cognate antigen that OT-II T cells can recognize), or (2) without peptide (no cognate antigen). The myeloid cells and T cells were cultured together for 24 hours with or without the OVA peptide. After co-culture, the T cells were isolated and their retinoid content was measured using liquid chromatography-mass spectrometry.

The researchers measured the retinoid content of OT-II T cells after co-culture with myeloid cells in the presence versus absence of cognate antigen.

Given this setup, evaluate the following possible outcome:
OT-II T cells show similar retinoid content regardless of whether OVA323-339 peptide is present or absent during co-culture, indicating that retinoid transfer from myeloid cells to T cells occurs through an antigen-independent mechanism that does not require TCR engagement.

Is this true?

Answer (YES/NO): NO